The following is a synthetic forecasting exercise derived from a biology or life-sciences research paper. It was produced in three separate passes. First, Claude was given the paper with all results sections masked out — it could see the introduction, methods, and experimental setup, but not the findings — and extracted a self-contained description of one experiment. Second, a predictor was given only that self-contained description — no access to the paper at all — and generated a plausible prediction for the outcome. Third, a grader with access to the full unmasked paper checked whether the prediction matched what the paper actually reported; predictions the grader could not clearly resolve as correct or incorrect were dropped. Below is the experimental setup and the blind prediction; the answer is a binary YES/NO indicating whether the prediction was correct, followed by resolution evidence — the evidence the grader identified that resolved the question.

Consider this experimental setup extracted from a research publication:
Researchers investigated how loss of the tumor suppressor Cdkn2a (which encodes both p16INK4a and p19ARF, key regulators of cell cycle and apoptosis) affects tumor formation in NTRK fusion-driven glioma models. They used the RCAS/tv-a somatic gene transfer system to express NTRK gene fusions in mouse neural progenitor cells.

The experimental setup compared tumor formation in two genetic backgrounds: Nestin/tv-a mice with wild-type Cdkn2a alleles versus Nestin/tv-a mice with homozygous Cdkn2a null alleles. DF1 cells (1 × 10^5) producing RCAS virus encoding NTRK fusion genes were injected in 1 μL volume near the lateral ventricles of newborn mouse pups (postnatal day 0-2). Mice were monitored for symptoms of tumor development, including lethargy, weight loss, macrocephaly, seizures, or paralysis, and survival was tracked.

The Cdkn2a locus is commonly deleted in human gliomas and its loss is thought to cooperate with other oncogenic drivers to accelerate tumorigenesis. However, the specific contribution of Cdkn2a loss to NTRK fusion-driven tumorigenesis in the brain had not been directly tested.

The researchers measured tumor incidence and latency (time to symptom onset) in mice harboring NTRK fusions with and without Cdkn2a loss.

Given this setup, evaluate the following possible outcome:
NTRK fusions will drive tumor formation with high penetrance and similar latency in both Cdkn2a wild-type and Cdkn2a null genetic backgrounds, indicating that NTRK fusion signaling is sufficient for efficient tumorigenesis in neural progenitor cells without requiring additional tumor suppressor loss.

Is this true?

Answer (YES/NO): NO